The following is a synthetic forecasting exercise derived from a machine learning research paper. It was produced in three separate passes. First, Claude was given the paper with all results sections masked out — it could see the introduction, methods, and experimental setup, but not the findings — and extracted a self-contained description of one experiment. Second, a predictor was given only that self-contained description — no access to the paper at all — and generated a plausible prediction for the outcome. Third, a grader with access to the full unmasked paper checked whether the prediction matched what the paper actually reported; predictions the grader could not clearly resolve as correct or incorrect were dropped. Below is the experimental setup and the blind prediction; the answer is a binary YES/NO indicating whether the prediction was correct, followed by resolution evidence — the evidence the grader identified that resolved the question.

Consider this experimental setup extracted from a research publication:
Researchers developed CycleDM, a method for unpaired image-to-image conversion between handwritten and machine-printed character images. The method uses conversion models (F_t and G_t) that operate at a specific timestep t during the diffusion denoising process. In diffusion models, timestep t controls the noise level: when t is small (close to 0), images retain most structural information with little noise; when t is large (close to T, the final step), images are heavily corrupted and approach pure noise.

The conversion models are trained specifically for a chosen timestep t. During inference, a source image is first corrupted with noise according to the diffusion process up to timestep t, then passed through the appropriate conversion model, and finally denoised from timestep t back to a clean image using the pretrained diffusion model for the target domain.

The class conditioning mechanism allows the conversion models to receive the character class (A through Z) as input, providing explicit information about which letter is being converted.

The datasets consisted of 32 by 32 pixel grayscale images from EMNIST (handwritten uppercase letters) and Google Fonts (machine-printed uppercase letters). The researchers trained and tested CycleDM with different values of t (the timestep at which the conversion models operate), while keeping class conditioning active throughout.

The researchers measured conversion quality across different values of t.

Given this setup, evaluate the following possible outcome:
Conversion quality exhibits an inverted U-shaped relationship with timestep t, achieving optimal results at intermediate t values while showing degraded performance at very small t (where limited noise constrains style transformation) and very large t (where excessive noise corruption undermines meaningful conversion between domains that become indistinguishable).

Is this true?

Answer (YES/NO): NO